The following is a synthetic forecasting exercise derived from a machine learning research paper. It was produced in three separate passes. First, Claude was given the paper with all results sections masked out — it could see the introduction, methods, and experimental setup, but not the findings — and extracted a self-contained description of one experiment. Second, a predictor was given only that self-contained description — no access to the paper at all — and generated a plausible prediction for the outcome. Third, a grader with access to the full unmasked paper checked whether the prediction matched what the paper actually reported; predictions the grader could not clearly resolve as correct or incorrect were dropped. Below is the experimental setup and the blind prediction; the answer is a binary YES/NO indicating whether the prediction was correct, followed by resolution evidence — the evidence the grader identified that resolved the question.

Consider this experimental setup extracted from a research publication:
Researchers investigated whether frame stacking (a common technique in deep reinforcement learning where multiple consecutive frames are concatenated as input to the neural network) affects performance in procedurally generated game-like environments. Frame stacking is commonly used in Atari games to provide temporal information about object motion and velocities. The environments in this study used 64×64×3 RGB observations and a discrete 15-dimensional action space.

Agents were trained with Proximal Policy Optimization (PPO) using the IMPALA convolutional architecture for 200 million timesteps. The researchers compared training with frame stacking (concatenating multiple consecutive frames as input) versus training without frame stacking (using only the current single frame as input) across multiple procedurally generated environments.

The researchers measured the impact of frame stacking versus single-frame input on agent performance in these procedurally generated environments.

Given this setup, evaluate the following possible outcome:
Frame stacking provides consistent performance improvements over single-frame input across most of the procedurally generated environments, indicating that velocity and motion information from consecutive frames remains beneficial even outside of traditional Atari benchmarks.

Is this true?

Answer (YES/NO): NO